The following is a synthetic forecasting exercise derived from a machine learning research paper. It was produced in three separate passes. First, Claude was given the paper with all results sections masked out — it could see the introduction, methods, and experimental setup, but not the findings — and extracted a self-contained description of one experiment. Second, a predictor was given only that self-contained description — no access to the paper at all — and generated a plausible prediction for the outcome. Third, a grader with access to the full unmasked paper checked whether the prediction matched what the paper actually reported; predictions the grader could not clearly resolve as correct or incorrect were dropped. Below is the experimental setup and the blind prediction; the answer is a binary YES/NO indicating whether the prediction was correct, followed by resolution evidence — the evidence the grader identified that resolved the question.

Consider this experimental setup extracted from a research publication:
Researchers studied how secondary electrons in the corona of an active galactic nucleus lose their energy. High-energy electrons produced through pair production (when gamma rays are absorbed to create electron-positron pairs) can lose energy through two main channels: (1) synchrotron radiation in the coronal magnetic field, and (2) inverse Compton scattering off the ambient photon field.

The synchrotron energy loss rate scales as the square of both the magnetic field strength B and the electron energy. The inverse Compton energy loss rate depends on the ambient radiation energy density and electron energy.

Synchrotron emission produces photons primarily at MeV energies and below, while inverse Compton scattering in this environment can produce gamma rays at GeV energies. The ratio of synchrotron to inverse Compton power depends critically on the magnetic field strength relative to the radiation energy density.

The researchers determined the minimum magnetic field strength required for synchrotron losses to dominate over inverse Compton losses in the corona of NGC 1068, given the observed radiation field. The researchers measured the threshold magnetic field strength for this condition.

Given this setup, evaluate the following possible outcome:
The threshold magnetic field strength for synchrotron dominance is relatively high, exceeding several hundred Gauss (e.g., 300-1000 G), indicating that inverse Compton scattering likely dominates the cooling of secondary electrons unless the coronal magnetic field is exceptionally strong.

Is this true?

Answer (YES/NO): NO